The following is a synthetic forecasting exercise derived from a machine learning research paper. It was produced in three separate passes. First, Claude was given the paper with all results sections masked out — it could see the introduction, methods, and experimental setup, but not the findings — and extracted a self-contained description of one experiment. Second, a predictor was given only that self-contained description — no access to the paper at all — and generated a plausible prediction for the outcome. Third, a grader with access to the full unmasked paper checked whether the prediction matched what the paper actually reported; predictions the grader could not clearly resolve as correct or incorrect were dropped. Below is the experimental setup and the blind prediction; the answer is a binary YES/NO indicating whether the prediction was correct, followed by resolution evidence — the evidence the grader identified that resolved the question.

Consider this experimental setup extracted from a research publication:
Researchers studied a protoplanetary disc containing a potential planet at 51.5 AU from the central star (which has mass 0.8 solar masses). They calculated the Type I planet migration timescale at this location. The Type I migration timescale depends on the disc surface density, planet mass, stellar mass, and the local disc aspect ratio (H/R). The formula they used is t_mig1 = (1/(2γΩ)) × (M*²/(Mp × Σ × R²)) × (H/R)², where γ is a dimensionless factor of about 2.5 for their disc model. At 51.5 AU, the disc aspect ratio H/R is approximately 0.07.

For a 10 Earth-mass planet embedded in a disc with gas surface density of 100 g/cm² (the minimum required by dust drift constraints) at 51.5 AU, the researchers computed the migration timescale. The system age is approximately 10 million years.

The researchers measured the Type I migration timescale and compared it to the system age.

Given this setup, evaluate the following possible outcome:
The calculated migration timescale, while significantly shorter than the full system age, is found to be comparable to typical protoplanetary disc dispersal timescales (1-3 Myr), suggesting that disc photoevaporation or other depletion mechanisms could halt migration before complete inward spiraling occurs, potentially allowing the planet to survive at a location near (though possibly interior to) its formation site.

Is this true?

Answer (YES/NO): NO